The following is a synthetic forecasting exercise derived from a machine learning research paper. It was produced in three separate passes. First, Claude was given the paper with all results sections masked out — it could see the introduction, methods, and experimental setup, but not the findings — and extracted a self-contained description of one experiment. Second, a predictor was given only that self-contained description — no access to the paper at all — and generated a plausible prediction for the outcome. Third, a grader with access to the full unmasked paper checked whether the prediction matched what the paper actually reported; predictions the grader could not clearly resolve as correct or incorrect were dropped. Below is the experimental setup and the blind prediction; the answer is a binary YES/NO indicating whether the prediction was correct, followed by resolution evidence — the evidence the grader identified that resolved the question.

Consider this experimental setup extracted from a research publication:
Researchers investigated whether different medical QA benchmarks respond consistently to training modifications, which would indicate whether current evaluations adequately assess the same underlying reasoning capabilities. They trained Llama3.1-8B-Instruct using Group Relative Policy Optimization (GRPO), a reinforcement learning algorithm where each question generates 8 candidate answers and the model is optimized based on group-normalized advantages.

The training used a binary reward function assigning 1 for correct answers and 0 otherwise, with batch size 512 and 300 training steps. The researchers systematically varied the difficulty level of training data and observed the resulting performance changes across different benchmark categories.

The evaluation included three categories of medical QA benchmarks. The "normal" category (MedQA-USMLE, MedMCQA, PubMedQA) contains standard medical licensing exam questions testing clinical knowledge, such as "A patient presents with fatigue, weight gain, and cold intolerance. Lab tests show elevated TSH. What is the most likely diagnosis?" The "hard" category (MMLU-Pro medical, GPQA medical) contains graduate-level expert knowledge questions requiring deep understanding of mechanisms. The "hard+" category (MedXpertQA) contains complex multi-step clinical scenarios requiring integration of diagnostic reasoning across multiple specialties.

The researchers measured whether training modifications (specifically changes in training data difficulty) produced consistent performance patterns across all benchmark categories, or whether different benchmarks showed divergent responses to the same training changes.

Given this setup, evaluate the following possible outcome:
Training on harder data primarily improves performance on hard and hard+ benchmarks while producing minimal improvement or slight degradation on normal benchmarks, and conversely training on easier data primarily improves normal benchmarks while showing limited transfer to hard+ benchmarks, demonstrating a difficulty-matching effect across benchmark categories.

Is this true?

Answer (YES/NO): NO